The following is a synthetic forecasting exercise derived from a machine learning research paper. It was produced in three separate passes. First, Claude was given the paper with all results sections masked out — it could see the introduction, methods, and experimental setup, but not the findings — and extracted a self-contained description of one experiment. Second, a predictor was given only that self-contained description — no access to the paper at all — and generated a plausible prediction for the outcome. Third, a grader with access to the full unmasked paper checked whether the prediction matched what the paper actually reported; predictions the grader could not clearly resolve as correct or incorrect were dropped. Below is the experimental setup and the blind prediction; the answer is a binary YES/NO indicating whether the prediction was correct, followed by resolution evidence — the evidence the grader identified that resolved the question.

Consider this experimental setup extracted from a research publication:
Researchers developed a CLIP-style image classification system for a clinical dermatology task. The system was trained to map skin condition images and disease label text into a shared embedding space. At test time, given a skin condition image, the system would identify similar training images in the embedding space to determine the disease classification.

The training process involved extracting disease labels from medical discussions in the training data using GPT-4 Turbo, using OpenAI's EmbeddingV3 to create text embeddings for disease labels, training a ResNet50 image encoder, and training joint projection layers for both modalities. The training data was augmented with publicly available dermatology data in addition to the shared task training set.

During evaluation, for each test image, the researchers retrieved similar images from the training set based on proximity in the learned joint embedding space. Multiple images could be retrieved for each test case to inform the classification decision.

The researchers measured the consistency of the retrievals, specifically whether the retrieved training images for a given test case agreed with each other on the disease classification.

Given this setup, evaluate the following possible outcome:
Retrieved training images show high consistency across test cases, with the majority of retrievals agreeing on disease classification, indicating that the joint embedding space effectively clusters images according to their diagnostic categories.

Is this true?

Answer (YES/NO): NO